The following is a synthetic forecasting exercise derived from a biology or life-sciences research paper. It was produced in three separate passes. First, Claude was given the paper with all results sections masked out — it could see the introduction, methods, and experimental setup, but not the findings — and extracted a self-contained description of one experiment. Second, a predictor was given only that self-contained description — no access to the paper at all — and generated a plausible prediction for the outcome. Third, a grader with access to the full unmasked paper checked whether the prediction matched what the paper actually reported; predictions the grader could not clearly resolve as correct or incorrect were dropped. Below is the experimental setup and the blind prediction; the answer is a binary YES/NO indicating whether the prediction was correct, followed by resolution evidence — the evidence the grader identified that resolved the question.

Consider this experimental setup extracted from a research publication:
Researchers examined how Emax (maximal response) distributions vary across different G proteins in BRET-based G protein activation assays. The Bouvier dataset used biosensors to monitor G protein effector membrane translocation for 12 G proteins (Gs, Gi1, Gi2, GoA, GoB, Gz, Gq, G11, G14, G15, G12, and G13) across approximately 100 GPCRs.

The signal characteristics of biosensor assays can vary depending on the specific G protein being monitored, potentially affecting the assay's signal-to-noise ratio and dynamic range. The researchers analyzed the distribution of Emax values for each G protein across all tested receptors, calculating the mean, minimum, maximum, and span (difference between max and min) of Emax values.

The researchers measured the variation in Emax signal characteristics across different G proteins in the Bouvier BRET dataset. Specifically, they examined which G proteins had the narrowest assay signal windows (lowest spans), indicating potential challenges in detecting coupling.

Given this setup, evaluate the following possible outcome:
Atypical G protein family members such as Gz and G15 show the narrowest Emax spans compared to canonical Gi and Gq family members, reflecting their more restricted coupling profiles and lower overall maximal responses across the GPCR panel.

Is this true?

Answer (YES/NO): NO